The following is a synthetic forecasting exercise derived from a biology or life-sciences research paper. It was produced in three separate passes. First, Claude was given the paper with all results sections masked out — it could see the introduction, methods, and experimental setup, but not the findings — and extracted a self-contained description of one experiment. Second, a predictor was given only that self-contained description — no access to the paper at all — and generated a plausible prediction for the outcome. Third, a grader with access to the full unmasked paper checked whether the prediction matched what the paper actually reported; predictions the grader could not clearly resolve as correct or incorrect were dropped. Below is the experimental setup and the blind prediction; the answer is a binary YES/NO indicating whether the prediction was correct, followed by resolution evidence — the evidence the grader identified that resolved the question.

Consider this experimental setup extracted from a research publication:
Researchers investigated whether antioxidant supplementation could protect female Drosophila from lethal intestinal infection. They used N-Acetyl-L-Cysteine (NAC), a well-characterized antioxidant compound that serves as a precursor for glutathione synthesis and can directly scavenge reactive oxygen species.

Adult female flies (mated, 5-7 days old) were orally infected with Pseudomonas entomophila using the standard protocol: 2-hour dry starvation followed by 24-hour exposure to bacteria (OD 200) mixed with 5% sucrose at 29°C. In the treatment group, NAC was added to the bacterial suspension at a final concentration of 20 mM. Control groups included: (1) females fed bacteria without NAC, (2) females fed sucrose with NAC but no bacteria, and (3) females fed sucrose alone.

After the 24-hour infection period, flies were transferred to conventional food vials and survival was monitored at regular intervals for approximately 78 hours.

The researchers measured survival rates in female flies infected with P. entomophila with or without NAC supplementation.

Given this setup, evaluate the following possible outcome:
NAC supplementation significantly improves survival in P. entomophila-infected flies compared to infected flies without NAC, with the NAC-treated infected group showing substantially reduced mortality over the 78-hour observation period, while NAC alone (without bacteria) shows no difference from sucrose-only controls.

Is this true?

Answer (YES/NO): YES